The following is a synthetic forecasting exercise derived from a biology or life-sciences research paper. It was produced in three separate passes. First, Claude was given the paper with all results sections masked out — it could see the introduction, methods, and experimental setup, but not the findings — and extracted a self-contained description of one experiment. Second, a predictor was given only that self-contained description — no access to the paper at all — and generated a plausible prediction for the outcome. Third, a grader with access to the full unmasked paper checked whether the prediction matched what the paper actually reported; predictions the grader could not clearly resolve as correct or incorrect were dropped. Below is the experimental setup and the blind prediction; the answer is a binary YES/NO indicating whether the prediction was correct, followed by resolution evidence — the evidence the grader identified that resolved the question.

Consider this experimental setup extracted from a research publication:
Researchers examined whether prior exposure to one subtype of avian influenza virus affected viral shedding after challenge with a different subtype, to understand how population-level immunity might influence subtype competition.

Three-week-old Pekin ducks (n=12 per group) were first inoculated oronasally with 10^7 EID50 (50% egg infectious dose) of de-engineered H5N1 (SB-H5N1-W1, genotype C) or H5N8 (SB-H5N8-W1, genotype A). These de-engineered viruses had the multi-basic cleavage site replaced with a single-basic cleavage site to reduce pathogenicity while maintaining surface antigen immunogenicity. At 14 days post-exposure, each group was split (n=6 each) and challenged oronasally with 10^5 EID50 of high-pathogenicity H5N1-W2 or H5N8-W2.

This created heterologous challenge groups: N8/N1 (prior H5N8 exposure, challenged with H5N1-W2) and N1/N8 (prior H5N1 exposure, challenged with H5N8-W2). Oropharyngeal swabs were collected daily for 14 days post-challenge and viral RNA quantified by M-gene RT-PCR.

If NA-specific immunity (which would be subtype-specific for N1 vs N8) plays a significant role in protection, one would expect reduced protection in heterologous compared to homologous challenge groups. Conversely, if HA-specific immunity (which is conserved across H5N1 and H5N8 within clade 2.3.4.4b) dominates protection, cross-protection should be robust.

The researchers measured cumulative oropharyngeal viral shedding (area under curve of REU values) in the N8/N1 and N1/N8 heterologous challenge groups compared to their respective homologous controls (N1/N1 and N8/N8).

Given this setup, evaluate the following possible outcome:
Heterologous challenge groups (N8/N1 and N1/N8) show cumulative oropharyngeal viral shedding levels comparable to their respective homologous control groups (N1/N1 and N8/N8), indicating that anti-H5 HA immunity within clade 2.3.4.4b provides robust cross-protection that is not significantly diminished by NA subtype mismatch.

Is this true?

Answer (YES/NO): NO